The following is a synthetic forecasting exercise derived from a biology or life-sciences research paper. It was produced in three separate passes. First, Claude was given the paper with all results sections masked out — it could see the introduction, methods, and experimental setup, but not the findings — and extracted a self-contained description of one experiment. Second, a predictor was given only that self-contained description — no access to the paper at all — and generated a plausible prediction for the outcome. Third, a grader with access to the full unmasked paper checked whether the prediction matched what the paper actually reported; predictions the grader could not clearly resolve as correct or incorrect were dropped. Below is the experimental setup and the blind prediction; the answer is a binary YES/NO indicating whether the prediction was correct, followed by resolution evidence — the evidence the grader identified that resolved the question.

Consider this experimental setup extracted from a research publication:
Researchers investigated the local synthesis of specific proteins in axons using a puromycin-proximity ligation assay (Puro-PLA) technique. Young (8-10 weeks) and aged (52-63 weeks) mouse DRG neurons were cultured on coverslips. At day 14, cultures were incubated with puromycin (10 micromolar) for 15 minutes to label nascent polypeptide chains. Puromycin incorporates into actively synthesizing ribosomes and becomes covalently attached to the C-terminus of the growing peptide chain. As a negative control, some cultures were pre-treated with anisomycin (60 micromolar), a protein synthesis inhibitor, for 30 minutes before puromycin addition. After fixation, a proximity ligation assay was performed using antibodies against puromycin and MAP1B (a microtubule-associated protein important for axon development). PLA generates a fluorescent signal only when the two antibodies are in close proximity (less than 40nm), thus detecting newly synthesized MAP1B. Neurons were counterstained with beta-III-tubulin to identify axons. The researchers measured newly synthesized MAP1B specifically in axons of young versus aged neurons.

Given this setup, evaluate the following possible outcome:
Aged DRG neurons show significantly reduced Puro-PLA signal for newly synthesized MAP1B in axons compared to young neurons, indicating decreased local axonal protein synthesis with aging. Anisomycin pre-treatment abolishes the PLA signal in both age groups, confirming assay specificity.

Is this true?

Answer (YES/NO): YES